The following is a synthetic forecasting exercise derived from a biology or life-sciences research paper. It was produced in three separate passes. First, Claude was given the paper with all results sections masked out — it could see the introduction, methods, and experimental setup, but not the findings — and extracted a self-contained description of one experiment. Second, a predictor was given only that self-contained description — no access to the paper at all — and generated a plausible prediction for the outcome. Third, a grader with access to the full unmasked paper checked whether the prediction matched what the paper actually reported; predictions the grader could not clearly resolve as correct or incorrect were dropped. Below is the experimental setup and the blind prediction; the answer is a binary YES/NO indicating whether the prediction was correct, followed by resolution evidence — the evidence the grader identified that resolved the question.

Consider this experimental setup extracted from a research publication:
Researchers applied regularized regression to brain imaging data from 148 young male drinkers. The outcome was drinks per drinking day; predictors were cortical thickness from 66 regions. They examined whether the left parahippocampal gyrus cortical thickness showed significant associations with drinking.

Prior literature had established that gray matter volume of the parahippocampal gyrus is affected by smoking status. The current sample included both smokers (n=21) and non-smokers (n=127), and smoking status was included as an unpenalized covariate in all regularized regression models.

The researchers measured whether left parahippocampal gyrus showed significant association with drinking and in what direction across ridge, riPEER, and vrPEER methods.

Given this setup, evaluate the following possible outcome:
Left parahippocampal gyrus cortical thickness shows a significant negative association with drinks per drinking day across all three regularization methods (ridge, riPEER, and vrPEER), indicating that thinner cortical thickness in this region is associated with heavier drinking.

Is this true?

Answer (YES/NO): NO